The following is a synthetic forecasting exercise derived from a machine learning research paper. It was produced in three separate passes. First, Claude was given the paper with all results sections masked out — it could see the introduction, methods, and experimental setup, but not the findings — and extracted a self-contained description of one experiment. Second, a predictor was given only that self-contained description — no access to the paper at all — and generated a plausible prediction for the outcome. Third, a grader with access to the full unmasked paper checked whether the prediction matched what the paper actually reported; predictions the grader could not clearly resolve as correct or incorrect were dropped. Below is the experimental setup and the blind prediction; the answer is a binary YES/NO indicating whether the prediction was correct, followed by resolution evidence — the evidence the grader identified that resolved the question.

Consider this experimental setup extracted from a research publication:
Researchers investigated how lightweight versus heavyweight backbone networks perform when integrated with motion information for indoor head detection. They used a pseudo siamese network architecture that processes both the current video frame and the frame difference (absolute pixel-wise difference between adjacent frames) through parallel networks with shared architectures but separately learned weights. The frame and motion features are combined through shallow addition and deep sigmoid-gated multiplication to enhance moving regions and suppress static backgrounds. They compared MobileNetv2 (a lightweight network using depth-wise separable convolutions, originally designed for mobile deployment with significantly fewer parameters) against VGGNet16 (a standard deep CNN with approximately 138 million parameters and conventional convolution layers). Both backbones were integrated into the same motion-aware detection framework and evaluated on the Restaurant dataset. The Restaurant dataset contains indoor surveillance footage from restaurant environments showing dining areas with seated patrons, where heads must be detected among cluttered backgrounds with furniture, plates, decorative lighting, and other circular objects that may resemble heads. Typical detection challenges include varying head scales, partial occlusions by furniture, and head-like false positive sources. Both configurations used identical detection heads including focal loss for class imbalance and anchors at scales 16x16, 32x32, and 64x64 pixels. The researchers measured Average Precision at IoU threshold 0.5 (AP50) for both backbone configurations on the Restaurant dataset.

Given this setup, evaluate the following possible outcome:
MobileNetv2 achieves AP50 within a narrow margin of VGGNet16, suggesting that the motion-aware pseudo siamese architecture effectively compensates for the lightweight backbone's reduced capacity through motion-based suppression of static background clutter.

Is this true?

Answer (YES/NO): YES